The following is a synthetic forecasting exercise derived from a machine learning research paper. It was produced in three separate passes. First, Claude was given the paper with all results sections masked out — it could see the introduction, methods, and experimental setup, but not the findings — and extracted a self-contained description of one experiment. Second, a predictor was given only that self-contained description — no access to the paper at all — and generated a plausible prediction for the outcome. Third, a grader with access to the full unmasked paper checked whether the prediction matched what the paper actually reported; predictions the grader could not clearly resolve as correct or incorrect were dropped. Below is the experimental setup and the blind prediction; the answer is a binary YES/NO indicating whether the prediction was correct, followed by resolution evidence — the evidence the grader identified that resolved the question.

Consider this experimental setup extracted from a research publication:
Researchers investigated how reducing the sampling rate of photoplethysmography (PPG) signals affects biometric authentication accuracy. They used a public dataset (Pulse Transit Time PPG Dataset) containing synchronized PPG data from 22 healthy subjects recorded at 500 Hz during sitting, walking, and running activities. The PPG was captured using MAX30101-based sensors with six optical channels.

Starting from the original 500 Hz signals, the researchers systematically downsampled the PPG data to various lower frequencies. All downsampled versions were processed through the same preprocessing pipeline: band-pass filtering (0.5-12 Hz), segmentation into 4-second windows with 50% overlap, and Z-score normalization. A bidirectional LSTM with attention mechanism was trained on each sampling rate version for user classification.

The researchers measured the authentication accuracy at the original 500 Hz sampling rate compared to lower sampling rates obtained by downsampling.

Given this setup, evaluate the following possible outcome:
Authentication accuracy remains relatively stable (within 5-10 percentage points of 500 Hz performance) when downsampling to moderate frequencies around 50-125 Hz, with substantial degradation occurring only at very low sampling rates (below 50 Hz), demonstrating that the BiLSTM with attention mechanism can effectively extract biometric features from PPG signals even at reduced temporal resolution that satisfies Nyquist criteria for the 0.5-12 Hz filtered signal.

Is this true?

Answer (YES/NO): NO